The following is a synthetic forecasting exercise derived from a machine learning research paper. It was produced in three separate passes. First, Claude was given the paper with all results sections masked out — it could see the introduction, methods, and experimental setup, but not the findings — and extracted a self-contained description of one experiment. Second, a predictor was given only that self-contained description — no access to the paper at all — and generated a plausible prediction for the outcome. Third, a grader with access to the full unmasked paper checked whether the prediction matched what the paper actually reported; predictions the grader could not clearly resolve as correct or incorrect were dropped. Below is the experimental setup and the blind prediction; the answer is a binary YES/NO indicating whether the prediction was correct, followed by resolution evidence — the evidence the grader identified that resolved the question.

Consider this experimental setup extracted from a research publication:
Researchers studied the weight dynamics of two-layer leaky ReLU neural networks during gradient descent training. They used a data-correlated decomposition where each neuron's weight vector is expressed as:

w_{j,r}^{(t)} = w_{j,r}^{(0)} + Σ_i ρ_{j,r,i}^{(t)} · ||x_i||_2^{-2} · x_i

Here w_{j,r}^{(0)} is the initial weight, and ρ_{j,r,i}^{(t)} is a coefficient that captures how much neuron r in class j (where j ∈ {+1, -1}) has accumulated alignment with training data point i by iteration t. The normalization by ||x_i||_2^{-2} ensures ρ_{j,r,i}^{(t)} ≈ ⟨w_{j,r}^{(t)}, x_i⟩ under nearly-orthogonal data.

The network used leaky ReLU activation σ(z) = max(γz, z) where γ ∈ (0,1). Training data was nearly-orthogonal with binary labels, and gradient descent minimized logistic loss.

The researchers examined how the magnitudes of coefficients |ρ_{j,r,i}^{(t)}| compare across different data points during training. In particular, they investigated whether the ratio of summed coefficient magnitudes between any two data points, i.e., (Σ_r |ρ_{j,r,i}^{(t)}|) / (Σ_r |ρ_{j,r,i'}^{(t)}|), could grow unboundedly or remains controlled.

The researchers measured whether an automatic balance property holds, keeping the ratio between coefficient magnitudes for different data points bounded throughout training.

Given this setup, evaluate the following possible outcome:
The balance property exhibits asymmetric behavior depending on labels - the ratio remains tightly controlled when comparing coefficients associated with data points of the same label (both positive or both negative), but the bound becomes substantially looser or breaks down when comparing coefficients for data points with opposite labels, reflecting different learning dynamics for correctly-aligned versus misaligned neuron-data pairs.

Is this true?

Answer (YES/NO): NO